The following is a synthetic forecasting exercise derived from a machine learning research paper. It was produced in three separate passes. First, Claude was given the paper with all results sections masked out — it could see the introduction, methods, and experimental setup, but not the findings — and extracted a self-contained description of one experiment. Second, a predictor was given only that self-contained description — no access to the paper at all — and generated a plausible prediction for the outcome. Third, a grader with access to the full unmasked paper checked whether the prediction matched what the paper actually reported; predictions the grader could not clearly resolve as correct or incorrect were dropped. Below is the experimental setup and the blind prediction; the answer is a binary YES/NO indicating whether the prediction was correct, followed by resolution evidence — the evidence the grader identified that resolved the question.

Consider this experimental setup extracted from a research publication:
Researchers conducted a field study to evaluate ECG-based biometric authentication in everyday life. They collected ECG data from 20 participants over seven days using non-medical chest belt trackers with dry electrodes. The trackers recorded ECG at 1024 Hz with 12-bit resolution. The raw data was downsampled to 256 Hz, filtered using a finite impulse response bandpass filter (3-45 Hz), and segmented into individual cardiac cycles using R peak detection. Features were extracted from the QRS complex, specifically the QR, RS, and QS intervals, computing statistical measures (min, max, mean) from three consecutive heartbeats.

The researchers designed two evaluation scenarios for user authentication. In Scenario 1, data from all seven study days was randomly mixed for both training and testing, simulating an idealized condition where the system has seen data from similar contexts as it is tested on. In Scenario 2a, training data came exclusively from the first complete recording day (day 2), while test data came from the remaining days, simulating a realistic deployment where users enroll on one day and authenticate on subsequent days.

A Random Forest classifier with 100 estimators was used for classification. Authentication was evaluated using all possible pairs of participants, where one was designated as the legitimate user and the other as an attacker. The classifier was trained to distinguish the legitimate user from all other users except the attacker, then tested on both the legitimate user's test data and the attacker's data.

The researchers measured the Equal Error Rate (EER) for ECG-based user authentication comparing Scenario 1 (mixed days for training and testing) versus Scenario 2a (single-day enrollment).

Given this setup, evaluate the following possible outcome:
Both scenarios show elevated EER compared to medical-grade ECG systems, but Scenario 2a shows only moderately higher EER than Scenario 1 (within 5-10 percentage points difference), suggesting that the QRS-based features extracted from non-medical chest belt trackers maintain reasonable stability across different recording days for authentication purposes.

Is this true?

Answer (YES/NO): YES